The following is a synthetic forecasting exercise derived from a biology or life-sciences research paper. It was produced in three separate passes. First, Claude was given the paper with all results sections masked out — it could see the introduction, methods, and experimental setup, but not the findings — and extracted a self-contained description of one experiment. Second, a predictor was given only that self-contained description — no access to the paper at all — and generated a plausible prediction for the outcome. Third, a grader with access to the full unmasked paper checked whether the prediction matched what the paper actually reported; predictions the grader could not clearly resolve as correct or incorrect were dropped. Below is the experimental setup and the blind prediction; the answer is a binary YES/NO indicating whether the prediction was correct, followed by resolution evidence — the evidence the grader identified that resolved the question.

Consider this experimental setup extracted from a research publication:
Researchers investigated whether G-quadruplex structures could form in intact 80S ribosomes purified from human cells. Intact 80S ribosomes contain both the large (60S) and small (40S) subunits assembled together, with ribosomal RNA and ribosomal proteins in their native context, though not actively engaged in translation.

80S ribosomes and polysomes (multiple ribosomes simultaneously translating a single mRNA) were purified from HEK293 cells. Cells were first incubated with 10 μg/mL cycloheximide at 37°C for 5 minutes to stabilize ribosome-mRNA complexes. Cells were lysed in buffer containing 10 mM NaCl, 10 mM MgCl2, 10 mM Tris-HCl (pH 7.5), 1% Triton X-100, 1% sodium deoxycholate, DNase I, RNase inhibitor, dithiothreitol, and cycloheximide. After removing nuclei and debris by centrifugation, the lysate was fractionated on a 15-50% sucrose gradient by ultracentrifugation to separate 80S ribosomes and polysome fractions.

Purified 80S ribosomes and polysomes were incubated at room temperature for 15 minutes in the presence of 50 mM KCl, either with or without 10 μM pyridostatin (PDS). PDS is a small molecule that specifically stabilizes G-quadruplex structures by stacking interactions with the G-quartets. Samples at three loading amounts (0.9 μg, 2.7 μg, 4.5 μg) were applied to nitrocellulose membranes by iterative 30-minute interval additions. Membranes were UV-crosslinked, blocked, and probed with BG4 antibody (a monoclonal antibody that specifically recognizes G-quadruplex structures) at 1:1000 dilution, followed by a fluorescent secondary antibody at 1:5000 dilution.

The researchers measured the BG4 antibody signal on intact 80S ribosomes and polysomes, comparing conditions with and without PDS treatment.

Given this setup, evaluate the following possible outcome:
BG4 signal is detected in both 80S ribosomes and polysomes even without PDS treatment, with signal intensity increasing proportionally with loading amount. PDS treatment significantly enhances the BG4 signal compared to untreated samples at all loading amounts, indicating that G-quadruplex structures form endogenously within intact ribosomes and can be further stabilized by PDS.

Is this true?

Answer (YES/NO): YES